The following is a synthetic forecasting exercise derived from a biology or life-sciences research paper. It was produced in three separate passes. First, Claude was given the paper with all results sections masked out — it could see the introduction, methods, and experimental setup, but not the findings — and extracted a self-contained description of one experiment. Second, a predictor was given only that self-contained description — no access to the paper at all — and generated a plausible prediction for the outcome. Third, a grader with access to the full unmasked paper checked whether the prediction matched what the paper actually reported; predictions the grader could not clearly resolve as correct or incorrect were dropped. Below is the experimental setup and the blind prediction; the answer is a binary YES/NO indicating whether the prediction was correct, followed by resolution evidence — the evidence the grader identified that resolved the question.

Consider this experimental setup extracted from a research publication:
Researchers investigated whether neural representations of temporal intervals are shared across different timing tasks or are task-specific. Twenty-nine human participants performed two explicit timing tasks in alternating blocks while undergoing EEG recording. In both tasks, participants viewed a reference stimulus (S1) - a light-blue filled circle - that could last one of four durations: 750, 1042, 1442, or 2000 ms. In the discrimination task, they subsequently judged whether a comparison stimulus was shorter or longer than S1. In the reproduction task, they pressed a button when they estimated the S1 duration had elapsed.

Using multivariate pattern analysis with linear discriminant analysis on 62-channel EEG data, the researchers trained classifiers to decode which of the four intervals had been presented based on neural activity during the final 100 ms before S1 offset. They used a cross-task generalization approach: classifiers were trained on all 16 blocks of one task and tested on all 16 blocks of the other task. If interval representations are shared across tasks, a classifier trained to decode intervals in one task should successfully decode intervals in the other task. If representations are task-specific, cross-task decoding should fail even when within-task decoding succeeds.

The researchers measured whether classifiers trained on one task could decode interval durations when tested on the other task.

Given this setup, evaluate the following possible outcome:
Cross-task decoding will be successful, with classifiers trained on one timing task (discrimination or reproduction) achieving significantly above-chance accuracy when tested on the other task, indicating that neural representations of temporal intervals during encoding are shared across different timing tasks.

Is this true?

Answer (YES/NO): YES